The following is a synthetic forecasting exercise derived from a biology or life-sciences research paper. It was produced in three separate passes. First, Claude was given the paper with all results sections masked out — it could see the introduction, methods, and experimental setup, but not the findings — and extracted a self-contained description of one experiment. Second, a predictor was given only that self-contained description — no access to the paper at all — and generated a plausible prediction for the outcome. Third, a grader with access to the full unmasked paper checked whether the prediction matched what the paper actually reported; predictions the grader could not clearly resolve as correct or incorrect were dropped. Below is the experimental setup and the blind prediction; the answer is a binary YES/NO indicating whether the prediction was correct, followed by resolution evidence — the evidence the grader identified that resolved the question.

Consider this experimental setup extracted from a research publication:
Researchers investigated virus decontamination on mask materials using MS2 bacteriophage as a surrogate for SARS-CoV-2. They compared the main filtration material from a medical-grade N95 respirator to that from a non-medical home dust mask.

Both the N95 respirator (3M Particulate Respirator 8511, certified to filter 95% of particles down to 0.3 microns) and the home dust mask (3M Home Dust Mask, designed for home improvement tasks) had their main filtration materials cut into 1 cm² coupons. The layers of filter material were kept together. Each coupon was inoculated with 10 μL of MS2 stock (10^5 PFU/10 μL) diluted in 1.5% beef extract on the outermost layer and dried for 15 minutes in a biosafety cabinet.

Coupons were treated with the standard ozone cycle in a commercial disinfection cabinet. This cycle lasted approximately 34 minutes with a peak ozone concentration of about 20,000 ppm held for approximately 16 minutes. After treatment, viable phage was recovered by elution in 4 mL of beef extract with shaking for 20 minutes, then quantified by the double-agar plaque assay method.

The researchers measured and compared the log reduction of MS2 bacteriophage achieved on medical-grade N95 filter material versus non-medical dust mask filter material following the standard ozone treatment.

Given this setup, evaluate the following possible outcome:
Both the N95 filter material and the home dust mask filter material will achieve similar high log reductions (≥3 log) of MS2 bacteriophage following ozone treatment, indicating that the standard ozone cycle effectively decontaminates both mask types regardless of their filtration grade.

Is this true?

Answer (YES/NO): NO